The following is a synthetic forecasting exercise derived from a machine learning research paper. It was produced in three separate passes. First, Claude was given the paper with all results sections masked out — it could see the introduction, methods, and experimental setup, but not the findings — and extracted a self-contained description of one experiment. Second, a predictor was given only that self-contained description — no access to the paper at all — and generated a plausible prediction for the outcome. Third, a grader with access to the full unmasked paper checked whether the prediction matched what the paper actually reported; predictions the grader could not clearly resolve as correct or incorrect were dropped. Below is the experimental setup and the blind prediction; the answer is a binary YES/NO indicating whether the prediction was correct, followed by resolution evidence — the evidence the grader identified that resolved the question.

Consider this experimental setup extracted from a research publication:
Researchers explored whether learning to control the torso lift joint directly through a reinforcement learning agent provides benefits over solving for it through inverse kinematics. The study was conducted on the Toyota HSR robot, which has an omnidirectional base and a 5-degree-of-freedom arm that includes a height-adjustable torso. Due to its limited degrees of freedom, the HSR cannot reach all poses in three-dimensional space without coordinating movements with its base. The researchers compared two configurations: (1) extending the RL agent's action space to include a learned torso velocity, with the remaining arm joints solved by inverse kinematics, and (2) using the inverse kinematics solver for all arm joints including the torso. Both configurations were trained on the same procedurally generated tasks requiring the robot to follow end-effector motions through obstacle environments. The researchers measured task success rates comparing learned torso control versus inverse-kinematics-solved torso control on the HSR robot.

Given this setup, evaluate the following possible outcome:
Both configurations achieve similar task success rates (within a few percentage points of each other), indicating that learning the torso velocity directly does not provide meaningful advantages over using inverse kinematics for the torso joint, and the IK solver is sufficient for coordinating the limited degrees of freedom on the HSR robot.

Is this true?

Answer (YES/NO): YES